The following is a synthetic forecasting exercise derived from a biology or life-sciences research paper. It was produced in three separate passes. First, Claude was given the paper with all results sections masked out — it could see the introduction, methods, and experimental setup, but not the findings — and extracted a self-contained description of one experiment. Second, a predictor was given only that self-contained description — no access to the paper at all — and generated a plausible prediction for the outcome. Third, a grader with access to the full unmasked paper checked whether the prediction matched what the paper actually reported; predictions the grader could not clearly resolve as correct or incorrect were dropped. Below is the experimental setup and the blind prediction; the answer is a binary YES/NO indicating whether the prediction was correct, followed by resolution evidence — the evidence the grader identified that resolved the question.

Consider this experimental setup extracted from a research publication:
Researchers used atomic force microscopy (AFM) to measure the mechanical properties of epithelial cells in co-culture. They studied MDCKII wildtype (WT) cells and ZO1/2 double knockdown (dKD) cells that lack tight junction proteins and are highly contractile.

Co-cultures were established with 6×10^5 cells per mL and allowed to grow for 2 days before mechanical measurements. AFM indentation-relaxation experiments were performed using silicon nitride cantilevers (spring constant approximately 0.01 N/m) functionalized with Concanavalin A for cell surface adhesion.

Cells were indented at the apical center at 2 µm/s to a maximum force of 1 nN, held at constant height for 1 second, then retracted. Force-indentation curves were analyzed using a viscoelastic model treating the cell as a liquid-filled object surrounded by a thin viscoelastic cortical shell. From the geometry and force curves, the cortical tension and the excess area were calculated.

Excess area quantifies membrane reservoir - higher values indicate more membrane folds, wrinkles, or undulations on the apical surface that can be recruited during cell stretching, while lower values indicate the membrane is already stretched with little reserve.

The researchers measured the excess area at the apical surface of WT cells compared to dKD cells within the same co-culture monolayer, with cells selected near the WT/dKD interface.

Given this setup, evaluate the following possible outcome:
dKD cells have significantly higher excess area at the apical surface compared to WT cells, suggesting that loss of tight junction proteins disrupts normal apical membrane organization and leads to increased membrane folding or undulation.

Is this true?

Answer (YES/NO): YES